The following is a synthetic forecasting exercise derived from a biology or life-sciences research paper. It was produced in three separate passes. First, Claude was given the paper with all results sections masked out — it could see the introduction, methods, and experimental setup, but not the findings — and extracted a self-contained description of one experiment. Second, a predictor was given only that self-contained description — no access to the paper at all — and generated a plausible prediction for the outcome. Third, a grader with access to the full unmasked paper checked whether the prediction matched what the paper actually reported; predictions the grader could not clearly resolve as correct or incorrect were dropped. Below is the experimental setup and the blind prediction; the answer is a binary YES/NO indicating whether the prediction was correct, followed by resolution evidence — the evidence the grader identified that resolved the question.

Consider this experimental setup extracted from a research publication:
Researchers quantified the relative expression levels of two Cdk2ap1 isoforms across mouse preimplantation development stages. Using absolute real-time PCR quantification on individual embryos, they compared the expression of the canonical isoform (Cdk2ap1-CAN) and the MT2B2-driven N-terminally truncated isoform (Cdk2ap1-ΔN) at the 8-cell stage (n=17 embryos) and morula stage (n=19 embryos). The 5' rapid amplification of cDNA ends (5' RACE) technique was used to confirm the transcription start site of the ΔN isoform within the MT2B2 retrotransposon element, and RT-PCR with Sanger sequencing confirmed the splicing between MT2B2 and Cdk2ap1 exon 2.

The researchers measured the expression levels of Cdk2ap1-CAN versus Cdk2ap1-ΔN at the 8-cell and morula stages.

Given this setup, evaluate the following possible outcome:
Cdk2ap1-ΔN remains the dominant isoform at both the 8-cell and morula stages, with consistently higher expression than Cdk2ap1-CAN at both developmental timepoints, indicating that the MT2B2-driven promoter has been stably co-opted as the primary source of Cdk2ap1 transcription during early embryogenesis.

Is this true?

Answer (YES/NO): YES